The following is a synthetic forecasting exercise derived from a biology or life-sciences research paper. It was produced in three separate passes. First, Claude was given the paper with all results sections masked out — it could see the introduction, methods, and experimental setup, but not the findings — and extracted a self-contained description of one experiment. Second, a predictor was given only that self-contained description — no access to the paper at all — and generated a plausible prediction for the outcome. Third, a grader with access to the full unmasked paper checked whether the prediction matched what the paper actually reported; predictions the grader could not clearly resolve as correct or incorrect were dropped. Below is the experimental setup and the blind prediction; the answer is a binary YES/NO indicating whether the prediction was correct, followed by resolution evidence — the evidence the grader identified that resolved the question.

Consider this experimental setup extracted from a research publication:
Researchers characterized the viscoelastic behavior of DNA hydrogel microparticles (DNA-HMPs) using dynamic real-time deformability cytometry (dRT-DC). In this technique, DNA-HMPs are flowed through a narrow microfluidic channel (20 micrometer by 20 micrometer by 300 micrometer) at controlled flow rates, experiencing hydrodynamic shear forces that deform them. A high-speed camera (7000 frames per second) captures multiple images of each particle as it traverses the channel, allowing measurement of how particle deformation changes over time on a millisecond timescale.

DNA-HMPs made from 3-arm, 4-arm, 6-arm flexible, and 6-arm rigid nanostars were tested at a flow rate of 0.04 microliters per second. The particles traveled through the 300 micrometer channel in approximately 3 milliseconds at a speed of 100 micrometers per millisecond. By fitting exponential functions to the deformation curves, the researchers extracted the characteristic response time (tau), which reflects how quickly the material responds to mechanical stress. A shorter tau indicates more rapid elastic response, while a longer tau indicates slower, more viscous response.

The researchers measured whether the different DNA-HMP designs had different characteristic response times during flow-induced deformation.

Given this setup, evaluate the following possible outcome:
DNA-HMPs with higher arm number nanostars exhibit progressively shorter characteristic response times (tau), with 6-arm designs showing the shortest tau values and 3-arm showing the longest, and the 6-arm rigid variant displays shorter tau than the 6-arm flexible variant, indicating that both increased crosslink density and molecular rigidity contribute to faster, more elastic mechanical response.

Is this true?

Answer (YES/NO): YES